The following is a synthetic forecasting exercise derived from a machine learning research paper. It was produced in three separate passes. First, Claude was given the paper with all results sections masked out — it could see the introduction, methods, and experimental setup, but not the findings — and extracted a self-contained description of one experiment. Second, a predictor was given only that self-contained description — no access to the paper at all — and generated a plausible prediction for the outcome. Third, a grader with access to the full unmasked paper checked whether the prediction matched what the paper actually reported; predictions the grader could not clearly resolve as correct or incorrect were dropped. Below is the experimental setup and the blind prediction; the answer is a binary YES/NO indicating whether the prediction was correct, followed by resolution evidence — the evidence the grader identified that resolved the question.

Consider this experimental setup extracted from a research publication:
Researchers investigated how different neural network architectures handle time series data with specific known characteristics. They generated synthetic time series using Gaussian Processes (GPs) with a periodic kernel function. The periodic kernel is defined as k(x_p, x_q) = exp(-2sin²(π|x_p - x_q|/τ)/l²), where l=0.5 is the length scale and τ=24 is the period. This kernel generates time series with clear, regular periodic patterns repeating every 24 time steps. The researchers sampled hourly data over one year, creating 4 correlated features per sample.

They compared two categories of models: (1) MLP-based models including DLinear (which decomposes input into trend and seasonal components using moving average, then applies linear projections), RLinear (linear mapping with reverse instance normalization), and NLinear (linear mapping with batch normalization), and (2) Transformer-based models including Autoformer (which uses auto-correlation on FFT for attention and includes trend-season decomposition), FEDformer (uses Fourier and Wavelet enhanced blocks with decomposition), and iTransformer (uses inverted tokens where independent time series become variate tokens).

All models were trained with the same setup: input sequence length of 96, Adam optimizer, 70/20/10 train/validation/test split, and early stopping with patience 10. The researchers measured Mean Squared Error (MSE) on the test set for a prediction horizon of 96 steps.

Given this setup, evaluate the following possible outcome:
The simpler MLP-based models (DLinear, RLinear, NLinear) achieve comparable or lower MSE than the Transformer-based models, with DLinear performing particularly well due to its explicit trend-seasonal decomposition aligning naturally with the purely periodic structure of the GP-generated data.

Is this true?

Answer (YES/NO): NO